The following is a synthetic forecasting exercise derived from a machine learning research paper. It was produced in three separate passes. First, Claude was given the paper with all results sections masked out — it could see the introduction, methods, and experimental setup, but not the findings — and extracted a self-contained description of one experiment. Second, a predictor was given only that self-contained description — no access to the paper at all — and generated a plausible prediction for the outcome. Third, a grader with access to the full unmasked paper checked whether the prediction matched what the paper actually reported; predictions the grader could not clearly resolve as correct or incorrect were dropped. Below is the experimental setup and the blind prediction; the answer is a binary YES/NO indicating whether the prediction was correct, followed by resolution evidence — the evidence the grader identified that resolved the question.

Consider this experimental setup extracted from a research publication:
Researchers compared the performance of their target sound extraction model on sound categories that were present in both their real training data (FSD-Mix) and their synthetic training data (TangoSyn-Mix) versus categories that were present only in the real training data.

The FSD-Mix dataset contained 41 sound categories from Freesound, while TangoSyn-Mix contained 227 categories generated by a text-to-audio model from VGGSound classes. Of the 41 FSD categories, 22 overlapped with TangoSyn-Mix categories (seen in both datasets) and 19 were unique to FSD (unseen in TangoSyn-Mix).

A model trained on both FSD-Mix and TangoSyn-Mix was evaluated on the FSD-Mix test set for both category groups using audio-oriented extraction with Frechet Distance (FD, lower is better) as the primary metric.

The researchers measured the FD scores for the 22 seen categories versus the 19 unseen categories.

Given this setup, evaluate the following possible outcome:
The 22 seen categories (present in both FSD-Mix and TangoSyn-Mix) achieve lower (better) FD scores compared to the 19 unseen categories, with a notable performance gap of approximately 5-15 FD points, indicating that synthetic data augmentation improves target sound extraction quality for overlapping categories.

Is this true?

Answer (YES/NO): NO